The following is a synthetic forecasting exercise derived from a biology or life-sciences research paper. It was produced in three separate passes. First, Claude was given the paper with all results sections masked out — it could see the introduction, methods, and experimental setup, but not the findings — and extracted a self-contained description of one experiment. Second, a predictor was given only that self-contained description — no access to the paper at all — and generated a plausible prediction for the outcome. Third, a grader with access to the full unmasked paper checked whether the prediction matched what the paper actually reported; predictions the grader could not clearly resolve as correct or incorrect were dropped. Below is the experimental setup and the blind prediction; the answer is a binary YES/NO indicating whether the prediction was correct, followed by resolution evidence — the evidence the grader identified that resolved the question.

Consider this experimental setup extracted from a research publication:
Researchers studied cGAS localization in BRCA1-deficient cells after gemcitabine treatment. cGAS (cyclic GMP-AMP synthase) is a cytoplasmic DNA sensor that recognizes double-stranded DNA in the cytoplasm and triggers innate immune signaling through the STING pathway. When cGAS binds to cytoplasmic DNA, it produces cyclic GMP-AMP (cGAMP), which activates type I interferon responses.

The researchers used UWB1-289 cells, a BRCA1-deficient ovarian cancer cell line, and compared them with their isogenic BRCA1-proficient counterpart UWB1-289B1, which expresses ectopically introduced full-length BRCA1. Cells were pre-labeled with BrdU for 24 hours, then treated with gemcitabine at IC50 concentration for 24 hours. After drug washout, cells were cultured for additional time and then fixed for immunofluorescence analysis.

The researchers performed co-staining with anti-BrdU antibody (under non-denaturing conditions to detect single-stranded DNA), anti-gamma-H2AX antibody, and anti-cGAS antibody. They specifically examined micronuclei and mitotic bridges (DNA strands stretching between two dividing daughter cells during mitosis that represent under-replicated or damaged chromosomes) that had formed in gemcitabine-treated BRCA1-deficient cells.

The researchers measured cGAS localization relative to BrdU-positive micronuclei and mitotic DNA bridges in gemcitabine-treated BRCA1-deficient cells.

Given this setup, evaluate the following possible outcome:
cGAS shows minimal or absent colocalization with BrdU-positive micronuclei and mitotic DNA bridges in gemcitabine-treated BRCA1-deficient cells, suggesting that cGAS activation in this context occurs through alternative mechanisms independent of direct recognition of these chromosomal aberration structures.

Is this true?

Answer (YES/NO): NO